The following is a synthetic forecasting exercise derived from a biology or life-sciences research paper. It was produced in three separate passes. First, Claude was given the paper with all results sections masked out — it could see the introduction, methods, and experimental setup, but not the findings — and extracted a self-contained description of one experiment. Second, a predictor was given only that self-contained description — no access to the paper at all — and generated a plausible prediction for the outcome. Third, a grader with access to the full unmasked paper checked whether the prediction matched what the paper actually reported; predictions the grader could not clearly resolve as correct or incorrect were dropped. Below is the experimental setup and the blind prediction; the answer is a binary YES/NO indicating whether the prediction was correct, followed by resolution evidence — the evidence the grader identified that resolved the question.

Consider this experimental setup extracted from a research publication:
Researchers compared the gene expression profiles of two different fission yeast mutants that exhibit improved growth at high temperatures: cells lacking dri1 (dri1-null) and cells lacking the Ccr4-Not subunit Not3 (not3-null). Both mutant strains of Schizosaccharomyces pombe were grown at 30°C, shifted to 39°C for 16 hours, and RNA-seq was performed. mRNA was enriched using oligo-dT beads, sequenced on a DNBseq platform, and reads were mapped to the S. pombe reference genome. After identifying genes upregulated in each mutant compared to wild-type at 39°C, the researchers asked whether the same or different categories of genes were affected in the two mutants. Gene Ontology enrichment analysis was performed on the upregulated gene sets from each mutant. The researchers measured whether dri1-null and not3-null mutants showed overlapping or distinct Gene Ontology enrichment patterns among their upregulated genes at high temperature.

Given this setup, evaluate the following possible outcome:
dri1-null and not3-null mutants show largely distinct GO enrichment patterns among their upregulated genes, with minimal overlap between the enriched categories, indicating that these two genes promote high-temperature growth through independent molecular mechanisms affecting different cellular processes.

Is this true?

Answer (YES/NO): NO